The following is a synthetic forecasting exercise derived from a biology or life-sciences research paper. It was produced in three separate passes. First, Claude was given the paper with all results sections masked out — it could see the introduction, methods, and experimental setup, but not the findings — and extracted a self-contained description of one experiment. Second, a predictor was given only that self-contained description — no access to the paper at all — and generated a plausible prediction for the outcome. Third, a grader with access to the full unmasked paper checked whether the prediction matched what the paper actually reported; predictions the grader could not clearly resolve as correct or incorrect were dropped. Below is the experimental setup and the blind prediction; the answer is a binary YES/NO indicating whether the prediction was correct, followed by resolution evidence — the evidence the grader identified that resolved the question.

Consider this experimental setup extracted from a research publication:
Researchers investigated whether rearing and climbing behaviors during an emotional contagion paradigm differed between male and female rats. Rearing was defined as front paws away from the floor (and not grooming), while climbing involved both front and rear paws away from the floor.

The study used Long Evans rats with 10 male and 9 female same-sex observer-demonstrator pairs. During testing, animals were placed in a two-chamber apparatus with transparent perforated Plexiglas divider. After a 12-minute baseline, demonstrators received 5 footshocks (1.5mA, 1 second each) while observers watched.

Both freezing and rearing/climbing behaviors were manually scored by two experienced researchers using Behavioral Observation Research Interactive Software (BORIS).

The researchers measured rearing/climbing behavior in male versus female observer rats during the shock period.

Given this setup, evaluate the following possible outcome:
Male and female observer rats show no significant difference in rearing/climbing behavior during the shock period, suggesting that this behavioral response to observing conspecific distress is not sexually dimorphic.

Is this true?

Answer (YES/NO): YES